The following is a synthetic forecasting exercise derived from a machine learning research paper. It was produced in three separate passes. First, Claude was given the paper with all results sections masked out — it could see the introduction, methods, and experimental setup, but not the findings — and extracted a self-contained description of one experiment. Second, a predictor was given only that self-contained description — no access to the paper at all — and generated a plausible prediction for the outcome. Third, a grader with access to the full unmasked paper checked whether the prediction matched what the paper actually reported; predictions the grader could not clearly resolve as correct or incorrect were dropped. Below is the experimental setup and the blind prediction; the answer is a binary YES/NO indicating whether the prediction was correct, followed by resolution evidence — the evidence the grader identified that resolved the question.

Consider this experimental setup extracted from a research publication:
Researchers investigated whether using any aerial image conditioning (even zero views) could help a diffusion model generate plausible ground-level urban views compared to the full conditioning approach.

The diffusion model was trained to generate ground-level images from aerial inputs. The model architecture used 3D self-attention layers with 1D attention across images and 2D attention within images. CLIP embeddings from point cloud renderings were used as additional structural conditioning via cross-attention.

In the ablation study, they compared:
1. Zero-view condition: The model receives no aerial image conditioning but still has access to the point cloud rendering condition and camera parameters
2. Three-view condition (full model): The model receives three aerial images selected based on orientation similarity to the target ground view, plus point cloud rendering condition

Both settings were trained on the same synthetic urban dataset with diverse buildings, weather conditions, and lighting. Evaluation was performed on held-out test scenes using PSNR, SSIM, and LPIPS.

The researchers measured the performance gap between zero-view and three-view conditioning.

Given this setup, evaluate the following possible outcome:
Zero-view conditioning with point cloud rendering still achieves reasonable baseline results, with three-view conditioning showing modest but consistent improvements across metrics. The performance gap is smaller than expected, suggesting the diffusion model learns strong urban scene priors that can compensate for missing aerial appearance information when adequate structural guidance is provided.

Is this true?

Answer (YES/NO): NO